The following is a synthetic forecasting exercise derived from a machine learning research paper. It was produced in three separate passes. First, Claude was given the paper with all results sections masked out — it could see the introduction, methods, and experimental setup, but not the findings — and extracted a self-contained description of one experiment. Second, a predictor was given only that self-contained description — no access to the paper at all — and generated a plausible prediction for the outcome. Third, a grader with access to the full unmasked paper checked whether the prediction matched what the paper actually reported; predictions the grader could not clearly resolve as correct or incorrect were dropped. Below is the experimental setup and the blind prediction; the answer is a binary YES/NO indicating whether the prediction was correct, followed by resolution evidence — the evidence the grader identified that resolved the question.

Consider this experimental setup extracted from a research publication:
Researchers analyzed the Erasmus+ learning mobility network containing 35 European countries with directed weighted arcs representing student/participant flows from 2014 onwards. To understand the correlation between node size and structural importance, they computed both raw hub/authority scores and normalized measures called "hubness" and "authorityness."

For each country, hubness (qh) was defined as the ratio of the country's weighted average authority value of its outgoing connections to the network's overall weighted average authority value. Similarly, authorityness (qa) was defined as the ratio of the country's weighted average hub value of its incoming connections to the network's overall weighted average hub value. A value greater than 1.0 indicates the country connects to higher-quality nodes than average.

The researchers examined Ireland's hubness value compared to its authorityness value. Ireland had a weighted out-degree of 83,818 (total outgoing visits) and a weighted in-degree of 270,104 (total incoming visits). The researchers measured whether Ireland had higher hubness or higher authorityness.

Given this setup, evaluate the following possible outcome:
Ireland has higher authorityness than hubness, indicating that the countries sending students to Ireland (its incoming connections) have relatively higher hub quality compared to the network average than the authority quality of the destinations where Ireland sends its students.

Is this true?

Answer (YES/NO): NO